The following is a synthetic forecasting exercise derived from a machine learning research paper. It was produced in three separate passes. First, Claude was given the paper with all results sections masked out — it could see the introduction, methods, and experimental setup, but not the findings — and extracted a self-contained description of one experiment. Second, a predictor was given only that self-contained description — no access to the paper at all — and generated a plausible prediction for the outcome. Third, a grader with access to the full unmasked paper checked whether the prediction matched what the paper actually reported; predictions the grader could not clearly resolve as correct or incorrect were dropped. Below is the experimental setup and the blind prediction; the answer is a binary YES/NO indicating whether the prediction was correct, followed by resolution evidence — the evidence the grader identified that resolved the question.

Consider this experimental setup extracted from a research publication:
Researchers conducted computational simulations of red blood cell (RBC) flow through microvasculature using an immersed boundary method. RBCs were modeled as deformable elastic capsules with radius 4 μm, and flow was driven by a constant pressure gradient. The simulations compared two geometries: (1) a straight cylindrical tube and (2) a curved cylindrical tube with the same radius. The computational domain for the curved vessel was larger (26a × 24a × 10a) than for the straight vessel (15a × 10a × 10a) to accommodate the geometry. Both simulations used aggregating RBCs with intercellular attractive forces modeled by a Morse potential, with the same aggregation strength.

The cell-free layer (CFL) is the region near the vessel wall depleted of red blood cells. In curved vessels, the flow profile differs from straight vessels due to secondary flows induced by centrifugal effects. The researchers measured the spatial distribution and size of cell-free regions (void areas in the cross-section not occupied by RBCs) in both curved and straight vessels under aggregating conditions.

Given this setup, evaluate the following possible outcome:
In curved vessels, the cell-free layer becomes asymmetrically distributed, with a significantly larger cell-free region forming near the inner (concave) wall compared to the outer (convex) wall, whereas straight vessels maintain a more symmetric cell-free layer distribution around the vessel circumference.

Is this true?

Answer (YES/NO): NO